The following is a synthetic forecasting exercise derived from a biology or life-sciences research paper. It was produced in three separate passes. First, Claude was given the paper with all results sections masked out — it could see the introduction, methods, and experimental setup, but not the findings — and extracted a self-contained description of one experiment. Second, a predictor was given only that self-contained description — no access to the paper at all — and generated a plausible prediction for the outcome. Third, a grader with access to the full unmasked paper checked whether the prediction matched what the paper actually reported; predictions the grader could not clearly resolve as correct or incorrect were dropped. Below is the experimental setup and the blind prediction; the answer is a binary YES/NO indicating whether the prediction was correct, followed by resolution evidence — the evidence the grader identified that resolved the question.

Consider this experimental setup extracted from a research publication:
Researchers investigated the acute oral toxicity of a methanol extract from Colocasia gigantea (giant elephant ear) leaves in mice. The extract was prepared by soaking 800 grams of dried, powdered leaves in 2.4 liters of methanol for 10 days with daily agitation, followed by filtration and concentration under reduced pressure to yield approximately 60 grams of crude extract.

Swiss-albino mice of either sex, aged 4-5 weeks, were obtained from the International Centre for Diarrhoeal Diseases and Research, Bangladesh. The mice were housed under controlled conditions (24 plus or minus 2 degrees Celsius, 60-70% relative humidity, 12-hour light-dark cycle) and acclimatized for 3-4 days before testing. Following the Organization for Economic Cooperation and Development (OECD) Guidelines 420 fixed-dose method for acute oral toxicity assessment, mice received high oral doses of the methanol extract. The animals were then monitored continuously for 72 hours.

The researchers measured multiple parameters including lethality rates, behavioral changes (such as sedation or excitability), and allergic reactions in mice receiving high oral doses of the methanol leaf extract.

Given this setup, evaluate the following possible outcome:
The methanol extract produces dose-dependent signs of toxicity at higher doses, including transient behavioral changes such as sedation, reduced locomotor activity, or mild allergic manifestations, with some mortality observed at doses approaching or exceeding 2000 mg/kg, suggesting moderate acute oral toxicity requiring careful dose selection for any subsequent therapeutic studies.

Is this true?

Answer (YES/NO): NO